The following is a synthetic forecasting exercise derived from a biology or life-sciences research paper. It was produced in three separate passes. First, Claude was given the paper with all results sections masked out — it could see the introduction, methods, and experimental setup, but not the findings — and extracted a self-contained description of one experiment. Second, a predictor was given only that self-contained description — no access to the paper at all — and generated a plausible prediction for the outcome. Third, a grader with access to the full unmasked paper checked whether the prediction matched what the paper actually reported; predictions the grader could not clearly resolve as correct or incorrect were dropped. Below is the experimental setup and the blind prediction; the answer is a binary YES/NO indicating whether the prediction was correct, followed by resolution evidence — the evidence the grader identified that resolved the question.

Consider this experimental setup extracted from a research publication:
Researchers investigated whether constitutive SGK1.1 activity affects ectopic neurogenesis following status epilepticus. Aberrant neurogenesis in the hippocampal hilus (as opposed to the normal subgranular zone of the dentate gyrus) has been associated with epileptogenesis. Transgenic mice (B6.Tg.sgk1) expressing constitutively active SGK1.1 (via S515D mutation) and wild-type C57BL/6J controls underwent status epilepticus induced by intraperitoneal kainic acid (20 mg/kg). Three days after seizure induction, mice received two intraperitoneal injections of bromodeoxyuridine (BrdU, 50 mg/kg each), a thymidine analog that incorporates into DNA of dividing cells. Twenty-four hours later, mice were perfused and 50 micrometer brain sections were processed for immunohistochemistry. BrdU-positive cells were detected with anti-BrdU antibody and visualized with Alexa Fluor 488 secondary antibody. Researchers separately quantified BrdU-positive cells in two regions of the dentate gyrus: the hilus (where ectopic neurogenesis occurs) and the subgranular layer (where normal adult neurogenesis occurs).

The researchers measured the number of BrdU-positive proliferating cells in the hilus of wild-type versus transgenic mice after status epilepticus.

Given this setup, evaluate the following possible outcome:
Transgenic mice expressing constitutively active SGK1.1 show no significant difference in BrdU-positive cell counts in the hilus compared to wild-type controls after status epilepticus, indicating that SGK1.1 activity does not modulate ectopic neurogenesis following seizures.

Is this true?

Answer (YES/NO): YES